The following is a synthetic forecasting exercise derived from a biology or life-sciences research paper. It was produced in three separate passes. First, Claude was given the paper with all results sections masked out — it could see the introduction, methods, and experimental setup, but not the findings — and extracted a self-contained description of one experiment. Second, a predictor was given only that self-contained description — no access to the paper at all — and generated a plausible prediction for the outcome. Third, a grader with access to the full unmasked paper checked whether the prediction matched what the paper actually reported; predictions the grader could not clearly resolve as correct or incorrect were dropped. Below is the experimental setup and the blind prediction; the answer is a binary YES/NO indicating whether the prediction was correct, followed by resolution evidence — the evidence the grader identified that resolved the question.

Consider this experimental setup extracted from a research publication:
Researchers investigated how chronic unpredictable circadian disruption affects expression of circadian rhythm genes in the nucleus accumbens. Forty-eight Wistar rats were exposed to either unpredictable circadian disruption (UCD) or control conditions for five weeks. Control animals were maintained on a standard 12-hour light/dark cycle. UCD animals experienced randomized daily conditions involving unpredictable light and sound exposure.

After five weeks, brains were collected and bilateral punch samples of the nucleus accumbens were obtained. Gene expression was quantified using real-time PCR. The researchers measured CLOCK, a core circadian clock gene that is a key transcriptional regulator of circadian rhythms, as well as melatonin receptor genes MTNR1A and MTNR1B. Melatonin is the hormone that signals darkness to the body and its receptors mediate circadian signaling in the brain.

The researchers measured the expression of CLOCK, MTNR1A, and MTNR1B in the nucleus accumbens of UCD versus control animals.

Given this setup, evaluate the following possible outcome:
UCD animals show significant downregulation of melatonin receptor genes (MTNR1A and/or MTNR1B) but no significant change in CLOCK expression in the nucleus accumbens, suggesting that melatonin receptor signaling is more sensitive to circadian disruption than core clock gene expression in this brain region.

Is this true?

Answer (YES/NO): NO